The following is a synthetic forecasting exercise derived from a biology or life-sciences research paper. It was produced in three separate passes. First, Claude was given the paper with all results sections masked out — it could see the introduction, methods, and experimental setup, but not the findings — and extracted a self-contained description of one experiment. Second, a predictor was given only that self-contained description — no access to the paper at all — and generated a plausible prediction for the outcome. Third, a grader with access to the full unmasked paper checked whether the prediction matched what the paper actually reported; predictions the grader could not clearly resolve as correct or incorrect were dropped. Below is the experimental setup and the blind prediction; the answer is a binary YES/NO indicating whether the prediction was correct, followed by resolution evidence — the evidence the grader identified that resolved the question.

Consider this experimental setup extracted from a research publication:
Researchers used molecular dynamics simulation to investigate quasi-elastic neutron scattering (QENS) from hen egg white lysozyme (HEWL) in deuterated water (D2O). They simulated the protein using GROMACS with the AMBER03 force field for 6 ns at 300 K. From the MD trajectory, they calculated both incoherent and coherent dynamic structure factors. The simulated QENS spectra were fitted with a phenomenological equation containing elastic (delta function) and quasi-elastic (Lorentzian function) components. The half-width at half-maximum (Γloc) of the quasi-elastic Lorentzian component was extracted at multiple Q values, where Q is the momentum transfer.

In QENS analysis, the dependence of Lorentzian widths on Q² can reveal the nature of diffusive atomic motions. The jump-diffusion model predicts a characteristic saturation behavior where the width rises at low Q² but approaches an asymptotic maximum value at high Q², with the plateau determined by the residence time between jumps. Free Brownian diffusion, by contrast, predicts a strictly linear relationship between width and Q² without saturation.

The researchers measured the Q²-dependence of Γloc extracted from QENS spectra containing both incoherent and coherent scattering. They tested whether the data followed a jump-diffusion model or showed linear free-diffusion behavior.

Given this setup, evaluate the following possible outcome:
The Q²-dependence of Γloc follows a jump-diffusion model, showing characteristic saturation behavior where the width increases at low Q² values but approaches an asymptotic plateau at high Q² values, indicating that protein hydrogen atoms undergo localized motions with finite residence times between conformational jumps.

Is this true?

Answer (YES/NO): YES